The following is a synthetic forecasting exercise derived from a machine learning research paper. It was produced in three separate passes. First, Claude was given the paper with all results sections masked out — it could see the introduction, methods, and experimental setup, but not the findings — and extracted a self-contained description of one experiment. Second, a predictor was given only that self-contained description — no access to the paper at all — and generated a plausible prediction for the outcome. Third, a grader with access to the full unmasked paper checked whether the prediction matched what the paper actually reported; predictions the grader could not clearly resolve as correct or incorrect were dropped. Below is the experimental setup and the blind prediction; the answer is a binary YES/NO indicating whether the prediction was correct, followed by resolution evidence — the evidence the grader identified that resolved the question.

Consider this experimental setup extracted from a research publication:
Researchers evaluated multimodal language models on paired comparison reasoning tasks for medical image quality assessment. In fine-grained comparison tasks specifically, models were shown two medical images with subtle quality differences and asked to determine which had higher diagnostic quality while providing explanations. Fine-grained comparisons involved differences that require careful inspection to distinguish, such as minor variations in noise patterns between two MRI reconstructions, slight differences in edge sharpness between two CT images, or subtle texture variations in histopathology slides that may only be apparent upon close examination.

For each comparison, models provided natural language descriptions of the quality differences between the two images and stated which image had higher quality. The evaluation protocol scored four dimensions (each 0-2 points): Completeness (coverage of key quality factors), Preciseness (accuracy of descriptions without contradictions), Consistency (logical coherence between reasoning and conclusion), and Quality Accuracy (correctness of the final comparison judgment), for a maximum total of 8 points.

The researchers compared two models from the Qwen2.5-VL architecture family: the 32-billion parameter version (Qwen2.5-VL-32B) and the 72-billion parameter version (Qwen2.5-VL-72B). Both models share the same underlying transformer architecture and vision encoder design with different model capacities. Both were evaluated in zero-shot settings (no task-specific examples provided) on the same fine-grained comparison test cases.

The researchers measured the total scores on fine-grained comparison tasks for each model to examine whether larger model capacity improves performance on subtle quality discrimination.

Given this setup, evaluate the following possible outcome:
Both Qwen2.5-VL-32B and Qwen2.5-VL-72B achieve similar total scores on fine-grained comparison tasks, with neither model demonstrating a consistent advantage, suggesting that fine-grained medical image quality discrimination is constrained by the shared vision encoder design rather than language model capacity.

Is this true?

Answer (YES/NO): NO